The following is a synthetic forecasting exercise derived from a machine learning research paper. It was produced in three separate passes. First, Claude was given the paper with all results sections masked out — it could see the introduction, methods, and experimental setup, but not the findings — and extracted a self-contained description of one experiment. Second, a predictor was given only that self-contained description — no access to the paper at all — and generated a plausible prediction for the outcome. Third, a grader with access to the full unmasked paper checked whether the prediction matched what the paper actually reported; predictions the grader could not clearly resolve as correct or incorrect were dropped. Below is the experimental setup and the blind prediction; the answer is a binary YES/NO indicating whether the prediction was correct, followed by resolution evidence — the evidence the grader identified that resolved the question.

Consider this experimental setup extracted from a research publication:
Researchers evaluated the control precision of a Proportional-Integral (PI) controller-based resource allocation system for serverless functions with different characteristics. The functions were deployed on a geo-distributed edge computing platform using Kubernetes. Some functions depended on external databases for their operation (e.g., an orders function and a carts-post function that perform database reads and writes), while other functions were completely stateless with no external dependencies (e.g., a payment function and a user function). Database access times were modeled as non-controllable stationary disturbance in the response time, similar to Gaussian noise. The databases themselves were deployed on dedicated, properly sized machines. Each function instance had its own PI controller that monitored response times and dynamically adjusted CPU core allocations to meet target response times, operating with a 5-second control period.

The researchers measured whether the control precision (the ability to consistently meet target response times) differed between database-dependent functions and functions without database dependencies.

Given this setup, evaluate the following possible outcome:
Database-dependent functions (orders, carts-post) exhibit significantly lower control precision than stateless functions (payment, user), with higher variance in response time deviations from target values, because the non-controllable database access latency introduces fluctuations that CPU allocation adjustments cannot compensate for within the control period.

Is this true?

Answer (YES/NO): NO